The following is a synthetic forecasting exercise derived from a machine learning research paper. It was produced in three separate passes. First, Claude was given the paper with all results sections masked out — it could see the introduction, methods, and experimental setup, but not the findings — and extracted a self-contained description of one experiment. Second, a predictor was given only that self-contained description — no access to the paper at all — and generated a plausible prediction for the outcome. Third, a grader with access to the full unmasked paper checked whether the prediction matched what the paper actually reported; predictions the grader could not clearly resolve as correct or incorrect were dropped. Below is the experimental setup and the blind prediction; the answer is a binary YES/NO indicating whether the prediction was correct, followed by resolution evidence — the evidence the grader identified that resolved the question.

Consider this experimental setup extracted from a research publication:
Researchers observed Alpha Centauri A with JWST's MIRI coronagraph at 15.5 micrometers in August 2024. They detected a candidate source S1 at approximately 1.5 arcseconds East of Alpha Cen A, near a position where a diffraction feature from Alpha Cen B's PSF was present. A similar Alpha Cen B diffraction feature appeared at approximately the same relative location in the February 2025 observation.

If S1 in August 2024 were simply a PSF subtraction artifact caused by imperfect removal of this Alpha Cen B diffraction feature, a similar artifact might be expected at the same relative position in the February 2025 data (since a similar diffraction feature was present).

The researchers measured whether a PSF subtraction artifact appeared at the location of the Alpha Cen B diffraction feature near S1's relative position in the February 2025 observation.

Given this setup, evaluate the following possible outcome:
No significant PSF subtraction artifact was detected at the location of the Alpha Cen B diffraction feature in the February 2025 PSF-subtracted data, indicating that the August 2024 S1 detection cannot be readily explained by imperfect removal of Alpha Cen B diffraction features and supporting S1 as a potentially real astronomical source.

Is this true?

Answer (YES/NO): YES